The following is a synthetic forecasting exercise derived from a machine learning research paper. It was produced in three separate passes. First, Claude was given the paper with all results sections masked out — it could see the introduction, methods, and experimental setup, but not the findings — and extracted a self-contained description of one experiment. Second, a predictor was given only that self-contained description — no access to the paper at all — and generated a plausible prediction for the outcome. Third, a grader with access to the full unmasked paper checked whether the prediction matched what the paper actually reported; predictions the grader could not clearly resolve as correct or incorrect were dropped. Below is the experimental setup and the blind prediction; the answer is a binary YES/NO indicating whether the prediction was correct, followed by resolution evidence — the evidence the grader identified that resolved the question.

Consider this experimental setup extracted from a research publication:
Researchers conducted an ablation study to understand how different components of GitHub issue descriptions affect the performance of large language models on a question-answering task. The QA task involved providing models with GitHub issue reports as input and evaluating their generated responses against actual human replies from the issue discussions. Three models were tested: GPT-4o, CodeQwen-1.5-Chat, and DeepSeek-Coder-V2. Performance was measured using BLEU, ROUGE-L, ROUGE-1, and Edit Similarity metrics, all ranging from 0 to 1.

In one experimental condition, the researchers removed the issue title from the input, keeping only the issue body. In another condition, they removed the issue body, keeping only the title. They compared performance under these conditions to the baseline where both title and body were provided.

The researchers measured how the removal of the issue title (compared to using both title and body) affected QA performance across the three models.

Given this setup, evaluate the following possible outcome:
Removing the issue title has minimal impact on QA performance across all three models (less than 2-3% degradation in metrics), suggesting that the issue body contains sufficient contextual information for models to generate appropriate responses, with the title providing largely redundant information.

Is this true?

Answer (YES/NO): NO